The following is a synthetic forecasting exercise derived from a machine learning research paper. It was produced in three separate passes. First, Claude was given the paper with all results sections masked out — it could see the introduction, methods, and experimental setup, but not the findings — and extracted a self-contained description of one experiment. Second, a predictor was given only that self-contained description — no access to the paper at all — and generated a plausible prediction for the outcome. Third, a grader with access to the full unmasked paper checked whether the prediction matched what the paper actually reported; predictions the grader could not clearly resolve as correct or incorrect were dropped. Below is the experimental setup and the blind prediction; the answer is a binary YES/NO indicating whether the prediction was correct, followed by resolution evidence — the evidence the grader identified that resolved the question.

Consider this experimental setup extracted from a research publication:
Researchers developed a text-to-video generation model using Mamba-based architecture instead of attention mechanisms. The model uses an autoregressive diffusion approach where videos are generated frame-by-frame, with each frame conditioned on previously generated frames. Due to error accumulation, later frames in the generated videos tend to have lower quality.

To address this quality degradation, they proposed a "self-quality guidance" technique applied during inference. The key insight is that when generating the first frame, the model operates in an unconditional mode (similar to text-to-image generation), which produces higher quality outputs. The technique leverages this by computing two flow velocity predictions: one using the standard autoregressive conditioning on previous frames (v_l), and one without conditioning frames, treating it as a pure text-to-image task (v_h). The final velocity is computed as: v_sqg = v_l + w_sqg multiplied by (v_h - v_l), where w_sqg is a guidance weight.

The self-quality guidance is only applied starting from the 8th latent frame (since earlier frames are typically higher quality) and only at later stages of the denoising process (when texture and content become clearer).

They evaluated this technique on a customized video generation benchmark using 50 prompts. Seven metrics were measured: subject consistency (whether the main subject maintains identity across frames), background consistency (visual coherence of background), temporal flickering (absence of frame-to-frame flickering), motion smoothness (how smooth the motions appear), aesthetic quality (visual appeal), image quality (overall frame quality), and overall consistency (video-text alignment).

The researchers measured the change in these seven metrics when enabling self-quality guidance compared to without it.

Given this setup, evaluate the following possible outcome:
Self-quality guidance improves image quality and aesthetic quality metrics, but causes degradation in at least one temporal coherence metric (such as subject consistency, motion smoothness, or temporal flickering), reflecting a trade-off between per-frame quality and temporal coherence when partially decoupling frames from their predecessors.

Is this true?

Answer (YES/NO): YES